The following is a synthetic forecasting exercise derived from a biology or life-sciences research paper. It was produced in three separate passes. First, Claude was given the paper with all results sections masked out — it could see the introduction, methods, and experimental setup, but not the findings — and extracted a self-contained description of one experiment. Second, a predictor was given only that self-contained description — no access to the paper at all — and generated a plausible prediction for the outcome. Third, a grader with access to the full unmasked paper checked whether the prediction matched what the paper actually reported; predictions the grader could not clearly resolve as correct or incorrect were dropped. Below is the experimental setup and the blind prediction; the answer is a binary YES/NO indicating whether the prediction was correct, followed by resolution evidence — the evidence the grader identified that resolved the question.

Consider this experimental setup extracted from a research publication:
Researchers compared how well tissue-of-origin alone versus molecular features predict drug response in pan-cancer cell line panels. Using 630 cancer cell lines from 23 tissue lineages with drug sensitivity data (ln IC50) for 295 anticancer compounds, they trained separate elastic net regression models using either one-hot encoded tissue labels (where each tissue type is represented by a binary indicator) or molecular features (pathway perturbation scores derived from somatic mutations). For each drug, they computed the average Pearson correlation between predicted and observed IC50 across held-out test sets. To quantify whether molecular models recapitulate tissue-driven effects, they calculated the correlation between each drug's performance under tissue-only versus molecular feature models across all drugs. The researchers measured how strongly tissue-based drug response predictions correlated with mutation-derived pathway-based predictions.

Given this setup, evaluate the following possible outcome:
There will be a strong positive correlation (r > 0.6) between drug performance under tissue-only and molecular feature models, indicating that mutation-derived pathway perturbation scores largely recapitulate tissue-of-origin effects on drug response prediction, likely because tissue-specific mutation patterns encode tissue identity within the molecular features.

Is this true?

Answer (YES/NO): YES